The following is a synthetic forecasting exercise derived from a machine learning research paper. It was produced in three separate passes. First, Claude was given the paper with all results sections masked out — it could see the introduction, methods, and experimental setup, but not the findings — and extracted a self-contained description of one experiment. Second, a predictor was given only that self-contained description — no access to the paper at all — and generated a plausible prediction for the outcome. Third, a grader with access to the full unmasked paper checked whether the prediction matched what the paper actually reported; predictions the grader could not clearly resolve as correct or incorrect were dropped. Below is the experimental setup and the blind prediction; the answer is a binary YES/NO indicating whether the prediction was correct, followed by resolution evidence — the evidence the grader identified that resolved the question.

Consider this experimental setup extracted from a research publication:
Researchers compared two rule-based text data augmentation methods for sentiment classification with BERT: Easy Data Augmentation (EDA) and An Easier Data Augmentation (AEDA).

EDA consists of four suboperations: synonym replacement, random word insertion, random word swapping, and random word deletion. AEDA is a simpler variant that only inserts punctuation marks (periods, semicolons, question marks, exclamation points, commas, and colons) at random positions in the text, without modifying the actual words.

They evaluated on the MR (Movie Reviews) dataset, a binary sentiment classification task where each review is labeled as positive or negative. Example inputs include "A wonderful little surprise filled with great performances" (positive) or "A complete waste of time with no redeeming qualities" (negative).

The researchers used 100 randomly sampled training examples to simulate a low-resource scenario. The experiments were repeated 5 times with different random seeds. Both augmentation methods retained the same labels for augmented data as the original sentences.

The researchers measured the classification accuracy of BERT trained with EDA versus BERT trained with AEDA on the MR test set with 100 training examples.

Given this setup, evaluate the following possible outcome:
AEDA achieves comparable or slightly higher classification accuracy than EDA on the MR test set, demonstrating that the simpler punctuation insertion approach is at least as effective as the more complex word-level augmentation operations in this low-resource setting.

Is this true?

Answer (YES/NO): YES